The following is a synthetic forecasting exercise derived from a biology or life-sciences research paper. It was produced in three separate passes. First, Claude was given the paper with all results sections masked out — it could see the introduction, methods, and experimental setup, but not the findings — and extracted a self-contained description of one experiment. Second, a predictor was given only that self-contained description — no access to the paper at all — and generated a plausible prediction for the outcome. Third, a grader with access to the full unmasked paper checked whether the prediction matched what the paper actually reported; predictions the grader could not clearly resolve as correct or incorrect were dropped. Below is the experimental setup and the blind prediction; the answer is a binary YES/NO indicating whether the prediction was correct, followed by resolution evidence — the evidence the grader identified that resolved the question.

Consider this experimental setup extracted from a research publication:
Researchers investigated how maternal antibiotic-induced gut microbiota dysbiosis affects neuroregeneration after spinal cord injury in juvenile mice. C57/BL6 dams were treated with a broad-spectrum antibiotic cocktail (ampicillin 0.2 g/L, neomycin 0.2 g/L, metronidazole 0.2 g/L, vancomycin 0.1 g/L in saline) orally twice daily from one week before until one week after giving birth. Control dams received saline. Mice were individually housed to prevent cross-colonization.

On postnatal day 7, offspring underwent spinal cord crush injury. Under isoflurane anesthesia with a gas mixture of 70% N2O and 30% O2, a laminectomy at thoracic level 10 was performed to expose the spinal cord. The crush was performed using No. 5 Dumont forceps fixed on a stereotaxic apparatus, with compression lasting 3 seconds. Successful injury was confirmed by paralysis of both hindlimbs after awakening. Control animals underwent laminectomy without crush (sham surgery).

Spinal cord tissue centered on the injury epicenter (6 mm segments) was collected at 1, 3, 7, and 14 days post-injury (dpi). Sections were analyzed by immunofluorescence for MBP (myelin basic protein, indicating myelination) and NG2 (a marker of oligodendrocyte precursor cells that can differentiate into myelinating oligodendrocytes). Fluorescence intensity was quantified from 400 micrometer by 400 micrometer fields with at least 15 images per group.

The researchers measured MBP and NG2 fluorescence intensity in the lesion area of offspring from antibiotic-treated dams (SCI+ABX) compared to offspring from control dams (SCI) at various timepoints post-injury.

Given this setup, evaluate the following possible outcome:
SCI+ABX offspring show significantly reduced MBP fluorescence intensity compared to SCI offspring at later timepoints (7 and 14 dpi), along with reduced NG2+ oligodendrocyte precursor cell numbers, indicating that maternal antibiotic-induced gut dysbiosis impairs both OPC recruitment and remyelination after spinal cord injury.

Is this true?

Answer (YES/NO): NO